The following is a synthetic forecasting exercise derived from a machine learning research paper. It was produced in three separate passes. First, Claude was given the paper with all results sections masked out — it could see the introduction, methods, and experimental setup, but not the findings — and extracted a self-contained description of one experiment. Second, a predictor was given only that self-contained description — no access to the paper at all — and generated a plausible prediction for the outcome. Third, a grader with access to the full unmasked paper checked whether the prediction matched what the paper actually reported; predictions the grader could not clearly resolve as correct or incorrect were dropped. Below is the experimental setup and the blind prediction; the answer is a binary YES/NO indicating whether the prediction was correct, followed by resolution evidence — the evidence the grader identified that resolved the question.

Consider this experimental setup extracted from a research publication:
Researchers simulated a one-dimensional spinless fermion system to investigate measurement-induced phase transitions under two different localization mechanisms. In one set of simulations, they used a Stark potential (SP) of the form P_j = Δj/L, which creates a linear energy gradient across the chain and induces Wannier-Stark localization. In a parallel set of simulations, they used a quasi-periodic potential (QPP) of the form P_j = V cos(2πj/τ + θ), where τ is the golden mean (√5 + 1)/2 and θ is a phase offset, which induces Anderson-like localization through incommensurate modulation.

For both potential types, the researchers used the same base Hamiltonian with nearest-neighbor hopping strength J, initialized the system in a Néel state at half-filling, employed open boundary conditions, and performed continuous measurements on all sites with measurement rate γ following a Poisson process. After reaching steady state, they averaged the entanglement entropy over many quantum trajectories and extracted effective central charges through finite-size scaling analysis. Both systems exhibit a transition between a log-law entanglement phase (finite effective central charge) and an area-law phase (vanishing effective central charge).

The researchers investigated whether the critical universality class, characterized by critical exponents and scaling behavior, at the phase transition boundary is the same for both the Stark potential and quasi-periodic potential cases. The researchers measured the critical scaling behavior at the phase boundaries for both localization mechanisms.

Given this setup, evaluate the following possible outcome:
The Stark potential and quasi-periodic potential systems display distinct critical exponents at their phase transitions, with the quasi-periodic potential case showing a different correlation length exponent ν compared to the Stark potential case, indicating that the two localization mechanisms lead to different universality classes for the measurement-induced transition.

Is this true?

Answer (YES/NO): NO